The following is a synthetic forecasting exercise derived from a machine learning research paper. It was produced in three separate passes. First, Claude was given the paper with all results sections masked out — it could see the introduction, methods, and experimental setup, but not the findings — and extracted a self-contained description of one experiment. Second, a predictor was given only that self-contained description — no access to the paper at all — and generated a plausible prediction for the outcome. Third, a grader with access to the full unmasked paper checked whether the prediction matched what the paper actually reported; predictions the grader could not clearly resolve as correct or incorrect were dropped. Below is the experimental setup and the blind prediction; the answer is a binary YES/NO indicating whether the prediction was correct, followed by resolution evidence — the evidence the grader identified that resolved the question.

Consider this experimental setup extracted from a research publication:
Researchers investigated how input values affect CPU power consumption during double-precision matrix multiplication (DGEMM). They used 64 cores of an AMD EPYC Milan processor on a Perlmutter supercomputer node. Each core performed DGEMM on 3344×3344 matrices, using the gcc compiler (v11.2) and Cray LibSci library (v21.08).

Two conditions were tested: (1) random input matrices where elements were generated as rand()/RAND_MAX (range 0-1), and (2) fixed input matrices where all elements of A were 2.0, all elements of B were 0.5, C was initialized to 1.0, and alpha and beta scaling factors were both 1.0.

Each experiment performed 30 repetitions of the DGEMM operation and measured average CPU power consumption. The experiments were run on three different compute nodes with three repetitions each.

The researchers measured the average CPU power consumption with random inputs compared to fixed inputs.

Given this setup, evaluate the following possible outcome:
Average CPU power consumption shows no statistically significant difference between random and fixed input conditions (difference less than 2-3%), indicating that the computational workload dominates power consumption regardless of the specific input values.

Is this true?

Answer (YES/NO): NO